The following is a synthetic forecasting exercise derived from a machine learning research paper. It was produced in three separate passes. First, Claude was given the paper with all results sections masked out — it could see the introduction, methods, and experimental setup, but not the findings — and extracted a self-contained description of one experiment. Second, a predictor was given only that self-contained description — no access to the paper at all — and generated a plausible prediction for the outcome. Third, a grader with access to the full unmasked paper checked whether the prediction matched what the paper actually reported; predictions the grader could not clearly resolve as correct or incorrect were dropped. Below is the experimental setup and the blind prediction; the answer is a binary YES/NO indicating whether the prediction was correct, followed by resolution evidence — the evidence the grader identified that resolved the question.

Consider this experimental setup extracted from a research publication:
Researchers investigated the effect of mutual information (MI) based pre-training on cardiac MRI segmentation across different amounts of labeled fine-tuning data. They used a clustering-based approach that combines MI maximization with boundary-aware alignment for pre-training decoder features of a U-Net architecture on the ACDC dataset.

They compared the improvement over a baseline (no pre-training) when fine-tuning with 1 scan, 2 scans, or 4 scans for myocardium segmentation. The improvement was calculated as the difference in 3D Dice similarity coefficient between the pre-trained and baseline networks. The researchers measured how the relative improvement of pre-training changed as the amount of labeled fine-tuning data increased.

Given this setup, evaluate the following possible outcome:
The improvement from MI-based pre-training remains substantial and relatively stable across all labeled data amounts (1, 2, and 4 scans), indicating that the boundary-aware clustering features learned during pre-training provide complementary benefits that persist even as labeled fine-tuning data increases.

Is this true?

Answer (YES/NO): NO